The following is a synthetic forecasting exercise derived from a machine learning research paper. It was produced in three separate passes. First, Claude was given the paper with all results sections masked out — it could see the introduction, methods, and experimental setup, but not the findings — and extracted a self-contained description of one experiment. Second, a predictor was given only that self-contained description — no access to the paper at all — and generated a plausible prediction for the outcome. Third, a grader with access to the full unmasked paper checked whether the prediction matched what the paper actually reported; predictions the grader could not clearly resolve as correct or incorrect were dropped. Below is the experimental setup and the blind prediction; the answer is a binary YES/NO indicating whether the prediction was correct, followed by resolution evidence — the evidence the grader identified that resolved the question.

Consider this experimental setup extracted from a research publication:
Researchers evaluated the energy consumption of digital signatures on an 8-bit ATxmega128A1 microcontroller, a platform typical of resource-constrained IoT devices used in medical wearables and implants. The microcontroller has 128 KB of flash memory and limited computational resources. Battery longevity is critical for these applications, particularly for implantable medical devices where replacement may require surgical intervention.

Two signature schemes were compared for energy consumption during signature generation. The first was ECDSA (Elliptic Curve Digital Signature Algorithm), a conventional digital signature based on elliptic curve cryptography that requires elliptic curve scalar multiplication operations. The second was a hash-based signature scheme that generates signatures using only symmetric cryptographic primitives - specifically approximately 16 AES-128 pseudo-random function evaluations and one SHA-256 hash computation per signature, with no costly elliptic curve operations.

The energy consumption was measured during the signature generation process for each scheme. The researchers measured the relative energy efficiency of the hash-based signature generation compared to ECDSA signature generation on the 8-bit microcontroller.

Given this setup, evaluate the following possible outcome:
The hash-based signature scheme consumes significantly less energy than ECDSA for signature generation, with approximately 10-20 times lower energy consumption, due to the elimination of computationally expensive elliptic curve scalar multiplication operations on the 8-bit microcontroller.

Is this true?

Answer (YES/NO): NO